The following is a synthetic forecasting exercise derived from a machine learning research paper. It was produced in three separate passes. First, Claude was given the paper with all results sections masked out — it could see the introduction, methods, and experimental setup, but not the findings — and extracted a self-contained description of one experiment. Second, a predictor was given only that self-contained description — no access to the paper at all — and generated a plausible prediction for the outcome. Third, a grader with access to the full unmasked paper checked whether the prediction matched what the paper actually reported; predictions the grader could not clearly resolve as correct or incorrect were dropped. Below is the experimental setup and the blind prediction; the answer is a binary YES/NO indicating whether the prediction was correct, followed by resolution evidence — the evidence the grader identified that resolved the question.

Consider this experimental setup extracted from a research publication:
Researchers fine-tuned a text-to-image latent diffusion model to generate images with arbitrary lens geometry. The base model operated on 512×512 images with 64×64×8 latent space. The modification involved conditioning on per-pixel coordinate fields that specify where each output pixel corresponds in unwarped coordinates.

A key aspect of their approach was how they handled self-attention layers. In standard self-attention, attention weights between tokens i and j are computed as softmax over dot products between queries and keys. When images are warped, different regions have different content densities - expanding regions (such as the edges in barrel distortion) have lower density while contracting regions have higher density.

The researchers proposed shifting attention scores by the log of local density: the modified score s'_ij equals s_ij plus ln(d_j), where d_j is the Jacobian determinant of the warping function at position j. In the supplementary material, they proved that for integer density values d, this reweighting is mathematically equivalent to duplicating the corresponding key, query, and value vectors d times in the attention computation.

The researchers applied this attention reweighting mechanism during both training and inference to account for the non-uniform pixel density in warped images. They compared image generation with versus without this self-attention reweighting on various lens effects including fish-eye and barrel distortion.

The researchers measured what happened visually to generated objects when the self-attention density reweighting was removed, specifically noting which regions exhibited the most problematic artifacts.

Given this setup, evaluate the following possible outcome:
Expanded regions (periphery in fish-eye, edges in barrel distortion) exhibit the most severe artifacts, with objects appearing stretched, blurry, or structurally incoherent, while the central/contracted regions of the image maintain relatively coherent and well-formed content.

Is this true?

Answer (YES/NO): NO